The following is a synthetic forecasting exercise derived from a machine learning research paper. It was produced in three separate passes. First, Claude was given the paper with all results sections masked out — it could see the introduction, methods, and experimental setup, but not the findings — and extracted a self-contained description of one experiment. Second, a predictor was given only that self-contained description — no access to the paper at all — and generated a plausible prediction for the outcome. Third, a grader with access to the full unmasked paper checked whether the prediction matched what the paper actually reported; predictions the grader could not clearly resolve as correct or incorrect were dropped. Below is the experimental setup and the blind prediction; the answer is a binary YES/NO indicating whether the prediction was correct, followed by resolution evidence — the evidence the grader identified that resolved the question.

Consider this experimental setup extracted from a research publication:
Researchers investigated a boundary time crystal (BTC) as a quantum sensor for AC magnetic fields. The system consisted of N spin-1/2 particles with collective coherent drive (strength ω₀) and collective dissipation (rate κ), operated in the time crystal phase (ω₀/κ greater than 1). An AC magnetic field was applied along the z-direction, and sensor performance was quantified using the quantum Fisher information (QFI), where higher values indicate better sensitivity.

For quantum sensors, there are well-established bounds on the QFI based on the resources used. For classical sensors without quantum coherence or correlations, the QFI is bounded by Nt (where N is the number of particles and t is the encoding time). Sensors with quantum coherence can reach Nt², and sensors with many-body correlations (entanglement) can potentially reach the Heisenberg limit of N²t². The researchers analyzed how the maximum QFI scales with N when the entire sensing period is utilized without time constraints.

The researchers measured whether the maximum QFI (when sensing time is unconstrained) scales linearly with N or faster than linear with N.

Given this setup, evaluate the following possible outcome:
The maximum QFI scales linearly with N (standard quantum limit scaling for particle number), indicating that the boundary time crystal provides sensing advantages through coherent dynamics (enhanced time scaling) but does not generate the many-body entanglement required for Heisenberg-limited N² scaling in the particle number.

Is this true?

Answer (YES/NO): NO